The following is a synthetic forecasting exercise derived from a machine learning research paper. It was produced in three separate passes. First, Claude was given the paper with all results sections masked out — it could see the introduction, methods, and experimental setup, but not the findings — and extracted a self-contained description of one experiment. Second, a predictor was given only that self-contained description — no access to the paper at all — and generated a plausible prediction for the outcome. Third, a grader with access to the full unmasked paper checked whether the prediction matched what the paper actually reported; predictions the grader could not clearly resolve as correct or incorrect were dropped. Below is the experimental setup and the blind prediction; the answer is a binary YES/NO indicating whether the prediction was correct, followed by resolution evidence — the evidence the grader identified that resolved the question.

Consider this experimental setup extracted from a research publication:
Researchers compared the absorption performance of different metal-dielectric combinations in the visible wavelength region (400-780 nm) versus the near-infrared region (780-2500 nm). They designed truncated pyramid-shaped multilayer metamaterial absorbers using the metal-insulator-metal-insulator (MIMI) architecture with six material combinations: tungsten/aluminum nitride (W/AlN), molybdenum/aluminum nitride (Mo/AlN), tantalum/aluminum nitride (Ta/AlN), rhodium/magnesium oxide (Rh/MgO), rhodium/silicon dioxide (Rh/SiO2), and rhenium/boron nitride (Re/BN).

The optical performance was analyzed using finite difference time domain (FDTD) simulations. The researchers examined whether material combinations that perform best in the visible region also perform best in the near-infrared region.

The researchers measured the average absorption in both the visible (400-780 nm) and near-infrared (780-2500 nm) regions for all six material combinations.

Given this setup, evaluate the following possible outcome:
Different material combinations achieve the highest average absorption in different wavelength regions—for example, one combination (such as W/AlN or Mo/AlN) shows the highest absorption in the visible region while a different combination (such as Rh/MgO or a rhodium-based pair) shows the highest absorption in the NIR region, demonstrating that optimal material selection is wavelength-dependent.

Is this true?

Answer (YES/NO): YES